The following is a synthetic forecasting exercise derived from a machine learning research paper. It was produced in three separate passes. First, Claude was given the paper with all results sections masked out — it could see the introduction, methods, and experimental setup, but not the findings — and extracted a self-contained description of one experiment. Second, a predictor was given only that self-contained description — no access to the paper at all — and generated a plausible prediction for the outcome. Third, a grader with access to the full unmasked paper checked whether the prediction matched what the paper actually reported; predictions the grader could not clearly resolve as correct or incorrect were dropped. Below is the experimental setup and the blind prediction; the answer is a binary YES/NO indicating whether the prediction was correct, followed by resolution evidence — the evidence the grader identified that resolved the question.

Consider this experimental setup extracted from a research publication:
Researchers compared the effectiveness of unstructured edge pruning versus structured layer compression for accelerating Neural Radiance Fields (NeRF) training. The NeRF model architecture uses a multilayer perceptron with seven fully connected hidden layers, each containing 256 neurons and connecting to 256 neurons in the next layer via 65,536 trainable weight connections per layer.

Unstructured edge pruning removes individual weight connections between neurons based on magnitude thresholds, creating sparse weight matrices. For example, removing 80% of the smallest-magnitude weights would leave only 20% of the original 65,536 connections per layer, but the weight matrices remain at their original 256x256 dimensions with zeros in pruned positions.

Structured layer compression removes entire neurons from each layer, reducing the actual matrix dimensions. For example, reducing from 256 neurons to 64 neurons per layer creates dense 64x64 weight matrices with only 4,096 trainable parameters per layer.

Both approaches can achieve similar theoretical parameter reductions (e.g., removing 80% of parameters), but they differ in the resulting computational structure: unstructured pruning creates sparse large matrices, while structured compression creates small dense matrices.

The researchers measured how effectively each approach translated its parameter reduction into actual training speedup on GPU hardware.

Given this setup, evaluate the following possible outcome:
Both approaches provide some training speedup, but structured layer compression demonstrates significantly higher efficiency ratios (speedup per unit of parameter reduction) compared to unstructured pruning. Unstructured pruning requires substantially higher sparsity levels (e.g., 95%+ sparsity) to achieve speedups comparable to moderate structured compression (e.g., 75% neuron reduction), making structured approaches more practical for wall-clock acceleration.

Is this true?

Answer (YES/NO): NO